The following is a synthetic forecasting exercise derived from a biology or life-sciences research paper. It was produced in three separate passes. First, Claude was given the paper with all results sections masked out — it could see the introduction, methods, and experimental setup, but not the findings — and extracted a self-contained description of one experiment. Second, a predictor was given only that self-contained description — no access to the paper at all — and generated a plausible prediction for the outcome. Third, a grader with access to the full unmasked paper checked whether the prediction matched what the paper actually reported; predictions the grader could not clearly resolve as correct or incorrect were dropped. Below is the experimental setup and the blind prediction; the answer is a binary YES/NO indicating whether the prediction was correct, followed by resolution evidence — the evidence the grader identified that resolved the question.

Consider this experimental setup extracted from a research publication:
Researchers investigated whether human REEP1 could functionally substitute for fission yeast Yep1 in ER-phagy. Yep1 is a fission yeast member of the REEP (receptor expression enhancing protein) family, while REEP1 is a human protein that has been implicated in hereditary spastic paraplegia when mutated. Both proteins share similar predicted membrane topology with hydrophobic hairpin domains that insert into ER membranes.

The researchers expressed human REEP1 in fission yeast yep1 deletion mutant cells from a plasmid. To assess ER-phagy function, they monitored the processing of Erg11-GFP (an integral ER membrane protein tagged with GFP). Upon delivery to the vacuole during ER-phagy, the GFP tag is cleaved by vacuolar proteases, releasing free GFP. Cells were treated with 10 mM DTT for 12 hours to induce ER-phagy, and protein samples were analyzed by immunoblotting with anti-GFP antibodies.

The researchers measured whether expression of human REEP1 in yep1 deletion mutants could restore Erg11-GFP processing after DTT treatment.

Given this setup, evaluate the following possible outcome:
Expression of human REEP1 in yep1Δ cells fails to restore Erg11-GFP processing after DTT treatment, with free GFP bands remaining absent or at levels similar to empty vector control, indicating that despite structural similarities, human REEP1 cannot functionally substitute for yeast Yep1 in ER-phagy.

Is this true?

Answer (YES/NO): NO